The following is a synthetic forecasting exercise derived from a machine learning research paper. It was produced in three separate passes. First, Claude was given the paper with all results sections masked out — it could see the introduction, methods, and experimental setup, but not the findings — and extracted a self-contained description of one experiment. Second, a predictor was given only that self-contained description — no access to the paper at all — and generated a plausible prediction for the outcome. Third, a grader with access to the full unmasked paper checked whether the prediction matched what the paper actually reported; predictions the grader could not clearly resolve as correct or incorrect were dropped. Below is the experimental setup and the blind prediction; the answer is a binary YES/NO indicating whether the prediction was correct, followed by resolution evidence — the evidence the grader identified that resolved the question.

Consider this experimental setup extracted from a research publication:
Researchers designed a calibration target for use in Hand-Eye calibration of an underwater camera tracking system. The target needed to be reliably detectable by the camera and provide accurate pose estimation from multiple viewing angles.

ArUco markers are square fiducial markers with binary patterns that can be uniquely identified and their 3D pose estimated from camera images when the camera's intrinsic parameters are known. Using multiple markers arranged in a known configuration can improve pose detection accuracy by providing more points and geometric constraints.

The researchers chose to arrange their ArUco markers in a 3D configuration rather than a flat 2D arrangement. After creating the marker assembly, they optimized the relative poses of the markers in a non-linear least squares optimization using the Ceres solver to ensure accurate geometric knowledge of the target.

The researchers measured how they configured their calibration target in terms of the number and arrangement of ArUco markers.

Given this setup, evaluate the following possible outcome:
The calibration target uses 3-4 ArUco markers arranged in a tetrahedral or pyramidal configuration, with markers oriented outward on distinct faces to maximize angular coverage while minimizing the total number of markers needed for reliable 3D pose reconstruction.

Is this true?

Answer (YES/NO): NO